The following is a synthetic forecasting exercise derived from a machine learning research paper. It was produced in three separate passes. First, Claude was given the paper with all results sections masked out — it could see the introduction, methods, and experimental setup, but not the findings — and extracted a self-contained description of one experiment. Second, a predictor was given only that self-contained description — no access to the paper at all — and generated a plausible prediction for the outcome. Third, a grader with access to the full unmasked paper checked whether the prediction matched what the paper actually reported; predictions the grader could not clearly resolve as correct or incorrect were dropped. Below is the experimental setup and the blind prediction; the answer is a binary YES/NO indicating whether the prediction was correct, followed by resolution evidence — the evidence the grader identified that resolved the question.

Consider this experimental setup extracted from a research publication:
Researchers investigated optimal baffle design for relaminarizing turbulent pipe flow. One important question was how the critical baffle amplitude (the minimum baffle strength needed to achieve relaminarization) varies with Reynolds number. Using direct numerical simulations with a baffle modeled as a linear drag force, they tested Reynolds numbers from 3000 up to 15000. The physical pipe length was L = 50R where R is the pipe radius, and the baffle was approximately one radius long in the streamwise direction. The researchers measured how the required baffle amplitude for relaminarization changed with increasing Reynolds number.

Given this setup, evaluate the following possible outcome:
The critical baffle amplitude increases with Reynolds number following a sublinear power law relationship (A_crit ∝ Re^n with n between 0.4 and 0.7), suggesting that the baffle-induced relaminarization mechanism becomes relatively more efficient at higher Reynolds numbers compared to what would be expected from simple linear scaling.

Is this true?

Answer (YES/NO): NO